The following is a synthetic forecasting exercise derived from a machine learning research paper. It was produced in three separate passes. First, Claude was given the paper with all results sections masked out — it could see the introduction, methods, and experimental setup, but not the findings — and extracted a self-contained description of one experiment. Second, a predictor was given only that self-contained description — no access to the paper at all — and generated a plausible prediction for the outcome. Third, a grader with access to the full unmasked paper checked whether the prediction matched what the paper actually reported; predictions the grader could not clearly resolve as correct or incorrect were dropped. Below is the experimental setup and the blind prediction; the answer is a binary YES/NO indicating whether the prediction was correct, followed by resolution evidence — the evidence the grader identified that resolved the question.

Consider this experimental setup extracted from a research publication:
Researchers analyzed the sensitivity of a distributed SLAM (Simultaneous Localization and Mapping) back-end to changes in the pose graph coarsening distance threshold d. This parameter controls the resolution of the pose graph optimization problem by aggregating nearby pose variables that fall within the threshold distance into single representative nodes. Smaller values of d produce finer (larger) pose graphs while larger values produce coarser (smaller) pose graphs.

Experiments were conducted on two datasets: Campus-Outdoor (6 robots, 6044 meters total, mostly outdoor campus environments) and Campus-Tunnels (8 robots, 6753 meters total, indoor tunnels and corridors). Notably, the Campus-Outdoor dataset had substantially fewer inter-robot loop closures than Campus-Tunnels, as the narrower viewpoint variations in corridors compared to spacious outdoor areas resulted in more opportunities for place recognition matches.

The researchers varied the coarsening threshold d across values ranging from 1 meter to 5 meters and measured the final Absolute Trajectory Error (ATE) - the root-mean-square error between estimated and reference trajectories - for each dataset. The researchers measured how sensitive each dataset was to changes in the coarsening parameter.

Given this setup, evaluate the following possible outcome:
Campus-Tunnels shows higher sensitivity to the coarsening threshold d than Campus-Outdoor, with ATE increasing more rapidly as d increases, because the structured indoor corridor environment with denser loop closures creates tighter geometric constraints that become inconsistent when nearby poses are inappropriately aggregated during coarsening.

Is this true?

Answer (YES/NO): NO